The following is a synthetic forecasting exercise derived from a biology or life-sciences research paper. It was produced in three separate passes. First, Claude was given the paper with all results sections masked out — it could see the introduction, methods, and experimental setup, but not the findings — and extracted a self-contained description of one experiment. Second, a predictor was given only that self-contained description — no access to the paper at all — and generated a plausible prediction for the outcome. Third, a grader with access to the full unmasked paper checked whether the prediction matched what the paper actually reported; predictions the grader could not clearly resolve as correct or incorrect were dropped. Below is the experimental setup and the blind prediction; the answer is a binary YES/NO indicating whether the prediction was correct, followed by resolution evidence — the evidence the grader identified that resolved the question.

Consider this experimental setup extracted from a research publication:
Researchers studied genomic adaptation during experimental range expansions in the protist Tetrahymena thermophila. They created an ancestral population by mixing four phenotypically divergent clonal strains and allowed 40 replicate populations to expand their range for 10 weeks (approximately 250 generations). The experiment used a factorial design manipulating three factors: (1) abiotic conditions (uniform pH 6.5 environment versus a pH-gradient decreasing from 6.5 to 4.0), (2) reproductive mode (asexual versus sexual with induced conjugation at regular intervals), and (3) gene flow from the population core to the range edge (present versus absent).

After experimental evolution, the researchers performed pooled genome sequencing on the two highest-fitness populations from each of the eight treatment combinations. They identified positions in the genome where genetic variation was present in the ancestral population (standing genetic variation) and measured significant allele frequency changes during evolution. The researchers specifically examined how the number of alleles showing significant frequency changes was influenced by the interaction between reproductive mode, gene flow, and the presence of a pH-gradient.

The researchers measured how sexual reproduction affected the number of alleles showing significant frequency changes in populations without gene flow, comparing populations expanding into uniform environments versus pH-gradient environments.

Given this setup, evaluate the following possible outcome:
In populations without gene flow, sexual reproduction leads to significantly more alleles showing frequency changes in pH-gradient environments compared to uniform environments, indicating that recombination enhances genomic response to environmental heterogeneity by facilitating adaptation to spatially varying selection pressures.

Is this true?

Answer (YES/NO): NO